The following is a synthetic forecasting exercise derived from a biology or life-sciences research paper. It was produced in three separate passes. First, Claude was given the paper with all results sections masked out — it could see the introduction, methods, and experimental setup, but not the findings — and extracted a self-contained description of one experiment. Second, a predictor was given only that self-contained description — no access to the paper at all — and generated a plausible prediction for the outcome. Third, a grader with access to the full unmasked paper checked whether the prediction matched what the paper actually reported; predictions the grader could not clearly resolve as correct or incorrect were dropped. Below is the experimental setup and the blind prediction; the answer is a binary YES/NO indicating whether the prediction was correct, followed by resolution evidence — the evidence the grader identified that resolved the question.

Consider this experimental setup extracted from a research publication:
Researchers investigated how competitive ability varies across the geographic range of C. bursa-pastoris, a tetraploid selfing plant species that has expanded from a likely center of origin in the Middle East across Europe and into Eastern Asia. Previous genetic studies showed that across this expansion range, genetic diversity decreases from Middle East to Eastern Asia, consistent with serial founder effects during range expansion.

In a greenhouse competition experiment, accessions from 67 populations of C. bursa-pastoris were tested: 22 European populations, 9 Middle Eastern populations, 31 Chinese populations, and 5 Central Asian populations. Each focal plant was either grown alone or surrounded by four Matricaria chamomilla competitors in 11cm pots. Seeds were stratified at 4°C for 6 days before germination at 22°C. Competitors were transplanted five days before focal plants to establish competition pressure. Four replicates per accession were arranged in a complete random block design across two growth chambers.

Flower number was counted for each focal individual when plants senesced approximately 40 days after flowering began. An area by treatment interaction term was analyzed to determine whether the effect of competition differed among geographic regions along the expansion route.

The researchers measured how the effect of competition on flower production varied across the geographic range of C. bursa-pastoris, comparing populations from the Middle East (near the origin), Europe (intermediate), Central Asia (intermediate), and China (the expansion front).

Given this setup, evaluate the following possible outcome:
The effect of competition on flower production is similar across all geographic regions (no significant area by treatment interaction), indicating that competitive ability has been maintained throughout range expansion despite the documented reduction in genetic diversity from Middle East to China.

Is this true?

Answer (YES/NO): NO